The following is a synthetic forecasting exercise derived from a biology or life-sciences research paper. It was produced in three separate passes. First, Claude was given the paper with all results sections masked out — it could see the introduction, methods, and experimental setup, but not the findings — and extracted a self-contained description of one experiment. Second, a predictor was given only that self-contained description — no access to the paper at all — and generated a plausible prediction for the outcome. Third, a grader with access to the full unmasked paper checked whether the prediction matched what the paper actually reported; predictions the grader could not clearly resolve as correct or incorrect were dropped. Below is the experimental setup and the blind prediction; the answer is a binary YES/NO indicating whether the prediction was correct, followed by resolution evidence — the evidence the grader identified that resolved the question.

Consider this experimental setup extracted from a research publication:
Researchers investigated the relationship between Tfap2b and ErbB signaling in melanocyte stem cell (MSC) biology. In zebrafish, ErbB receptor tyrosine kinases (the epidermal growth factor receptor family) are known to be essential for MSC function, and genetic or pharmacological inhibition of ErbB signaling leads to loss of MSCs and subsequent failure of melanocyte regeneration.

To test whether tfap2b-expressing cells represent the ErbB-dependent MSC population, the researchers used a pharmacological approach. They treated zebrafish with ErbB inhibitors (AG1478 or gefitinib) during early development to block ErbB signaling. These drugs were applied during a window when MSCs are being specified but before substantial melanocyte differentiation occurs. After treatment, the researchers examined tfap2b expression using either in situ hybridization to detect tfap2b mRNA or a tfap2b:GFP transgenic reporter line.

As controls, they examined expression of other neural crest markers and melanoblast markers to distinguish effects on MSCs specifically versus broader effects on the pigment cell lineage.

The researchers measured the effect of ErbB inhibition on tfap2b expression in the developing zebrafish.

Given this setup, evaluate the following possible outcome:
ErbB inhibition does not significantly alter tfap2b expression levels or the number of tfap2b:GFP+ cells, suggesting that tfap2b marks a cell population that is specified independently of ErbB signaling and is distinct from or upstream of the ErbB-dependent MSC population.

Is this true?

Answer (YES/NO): NO